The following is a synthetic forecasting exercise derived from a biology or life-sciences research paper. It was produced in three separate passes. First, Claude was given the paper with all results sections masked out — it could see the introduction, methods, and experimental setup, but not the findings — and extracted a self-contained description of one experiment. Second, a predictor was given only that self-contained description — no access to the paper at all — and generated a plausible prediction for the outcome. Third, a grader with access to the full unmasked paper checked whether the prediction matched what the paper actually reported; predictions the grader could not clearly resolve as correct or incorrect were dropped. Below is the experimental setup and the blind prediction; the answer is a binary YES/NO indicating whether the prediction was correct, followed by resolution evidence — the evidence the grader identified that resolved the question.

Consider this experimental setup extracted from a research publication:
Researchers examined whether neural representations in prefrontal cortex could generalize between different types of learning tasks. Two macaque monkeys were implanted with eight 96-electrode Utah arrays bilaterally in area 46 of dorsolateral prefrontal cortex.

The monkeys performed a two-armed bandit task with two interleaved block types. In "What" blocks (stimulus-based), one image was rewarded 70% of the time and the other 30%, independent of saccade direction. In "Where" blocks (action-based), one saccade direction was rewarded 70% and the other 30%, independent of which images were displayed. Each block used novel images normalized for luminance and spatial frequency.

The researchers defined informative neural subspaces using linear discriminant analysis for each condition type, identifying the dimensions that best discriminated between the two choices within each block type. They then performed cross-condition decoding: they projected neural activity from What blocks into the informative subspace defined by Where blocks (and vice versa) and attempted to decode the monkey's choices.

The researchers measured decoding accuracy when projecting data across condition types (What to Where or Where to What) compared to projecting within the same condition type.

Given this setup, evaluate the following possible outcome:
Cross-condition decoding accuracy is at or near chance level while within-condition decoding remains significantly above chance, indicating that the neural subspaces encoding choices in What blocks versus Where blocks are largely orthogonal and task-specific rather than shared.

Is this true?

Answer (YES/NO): NO